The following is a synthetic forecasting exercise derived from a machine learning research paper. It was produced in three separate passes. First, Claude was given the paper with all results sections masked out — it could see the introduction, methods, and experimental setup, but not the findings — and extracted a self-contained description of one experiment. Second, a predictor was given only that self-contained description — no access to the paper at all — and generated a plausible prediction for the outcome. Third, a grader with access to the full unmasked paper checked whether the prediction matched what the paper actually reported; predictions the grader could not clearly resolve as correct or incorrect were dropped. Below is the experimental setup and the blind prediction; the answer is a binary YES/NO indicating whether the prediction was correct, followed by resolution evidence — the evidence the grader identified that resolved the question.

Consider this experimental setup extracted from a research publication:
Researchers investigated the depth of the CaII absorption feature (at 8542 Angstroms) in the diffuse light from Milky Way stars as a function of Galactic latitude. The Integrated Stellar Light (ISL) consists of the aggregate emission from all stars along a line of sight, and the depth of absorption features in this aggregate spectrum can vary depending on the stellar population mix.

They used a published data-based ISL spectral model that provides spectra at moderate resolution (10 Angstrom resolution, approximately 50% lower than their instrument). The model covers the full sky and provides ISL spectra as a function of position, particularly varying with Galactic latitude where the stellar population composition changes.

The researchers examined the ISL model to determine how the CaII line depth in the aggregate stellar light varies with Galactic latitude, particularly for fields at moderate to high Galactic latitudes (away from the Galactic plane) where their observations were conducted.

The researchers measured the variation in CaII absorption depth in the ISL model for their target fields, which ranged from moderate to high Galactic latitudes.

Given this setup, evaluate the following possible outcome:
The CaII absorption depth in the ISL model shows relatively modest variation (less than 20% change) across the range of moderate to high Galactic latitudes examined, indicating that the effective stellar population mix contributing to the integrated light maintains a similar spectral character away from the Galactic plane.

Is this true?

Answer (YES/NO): YES